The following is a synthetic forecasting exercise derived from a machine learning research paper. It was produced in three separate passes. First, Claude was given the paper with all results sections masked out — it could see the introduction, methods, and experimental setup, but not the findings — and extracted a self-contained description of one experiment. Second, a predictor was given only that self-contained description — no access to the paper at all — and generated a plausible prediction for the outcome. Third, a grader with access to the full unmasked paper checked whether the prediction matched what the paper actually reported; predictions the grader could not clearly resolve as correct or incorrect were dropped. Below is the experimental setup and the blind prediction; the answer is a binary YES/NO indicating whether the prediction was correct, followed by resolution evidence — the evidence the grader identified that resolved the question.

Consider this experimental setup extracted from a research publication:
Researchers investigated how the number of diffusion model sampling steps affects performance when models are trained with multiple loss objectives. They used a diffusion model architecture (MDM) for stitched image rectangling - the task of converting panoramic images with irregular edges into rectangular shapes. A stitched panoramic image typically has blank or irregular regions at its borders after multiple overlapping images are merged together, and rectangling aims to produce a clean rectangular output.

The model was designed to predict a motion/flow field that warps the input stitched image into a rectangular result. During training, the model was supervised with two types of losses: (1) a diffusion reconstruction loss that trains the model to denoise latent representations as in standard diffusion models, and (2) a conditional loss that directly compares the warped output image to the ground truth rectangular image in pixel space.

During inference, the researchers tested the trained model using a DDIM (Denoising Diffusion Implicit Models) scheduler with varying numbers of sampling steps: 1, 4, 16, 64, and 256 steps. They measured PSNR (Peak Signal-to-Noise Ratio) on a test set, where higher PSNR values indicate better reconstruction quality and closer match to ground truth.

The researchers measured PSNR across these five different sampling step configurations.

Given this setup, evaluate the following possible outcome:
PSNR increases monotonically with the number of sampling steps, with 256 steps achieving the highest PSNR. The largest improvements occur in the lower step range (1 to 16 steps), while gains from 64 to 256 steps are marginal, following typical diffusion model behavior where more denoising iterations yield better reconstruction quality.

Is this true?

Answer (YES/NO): NO